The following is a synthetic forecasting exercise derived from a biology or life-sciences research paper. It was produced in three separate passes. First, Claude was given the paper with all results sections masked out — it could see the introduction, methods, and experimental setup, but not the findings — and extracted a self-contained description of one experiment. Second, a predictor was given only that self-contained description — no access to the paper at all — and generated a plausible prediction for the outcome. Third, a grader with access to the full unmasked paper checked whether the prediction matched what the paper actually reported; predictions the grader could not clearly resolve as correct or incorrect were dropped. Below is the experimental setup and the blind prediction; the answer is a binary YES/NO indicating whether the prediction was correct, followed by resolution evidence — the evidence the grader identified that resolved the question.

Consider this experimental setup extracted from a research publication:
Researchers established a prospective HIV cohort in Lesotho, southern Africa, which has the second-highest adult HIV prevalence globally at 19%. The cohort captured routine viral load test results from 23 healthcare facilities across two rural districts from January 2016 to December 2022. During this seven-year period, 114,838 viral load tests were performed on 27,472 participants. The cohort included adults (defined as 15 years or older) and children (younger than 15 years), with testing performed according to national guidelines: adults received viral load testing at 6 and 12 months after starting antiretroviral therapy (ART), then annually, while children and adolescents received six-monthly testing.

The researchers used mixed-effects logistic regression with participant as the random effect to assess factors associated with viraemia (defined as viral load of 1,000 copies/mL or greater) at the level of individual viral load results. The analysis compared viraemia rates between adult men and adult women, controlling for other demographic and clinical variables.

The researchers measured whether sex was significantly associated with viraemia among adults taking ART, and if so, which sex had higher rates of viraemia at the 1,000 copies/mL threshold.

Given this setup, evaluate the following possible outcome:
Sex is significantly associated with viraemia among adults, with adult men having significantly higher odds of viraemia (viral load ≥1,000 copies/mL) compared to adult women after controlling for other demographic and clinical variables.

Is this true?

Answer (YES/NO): YES